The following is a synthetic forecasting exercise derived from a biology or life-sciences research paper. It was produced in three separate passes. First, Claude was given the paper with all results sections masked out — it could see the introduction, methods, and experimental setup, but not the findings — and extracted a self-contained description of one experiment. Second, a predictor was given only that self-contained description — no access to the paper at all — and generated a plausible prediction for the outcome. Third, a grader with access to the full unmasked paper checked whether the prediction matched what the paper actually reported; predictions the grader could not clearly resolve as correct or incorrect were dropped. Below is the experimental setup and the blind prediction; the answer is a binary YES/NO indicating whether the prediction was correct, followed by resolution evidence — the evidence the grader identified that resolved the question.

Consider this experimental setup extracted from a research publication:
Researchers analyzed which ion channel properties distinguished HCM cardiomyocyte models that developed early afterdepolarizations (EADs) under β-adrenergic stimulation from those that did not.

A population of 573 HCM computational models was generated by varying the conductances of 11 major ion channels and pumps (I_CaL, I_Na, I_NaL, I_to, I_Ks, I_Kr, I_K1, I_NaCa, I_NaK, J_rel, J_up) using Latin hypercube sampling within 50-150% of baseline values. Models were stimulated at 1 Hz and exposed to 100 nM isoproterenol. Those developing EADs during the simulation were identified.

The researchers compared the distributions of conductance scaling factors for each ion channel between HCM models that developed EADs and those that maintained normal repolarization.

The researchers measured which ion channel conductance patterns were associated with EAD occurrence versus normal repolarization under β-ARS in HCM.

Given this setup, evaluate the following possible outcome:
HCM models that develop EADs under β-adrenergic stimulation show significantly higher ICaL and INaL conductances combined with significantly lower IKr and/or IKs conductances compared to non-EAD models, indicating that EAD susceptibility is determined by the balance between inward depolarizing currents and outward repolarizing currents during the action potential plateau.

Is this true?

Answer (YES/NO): YES